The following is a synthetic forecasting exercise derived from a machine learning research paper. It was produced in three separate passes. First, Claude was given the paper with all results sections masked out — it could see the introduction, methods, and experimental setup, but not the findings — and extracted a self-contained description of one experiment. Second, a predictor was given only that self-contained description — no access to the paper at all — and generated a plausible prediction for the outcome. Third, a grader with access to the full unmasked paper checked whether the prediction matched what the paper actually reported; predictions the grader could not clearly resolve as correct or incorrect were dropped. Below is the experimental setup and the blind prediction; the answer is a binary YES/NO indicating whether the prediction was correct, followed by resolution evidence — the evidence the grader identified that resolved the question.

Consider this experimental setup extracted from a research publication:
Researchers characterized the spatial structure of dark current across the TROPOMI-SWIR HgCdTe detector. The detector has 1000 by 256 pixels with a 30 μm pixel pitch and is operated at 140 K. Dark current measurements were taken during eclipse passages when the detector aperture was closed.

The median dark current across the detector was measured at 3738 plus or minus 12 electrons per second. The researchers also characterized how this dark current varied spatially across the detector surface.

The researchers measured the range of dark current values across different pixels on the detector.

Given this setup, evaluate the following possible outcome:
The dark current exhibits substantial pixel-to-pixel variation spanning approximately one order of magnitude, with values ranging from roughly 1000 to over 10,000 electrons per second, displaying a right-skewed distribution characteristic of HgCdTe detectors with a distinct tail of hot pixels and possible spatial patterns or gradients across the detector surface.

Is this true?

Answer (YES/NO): NO